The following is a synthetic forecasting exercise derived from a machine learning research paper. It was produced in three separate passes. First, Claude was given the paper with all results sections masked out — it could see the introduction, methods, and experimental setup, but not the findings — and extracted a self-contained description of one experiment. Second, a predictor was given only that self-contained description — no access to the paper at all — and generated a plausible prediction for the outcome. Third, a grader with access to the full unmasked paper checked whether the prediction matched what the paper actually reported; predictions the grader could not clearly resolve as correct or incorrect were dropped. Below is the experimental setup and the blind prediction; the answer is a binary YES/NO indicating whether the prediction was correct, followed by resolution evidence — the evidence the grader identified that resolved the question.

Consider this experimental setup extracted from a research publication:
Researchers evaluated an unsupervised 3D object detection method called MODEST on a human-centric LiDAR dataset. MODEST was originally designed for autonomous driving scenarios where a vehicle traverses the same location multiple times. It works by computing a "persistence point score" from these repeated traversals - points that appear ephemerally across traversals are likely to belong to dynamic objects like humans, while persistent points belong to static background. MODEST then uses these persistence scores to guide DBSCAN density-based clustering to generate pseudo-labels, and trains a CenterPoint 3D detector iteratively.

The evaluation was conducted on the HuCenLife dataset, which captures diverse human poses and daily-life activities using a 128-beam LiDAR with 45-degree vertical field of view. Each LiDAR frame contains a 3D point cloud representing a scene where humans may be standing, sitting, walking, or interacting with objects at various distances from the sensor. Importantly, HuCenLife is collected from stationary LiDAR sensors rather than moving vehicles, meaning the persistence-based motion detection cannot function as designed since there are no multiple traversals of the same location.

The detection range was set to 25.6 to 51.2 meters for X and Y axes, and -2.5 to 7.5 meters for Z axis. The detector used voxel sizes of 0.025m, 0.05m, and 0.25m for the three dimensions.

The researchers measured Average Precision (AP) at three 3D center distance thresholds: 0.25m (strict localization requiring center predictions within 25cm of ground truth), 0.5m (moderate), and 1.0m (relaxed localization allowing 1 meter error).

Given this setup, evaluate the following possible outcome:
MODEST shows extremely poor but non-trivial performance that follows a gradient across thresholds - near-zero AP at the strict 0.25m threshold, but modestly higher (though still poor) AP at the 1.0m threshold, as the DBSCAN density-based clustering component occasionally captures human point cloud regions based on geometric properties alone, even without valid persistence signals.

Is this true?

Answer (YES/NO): NO